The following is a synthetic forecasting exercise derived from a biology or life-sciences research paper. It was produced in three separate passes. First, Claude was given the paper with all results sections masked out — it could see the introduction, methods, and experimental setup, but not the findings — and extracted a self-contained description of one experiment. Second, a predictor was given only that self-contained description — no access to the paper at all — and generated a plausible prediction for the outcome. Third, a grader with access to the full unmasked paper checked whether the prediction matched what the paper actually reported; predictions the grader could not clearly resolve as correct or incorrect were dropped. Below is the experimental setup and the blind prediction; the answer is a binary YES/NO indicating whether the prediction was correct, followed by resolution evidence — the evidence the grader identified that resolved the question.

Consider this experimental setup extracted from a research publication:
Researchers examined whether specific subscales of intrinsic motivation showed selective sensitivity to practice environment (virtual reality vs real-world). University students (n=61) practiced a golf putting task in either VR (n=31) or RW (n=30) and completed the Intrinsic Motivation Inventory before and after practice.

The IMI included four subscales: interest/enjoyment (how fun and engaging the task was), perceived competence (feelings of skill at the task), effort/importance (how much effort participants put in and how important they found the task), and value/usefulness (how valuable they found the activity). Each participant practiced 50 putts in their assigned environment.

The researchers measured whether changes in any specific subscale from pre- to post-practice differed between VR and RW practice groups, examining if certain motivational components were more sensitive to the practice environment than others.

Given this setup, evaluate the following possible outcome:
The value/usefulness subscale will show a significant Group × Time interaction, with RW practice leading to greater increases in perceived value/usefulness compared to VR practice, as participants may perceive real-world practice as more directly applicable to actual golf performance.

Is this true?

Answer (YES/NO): NO